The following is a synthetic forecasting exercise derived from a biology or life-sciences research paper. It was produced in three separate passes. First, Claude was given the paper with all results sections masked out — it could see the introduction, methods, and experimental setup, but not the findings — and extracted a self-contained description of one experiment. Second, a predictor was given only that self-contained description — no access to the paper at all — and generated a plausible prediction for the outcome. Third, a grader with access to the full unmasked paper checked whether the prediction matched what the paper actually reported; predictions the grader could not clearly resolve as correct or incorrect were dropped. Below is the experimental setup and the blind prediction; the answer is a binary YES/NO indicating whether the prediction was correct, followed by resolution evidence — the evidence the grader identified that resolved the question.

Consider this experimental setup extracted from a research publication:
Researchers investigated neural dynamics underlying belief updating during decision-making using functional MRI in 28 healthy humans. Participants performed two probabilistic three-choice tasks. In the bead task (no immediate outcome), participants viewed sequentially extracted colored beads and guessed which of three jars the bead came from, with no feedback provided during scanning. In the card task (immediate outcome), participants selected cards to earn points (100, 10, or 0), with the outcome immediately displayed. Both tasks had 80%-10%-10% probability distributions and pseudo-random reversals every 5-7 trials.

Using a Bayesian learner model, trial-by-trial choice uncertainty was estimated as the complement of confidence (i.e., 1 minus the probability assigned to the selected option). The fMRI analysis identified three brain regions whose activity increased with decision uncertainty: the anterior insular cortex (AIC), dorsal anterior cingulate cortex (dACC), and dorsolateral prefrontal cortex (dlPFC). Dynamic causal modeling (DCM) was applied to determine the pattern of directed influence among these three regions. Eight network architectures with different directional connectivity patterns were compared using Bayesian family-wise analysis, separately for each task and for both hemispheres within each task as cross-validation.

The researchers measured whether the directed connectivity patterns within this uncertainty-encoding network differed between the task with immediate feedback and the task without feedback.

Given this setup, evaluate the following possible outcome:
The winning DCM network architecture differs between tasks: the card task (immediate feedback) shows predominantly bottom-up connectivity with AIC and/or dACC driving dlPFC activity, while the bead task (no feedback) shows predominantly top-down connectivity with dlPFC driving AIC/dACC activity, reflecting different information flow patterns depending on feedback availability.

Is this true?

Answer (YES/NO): NO